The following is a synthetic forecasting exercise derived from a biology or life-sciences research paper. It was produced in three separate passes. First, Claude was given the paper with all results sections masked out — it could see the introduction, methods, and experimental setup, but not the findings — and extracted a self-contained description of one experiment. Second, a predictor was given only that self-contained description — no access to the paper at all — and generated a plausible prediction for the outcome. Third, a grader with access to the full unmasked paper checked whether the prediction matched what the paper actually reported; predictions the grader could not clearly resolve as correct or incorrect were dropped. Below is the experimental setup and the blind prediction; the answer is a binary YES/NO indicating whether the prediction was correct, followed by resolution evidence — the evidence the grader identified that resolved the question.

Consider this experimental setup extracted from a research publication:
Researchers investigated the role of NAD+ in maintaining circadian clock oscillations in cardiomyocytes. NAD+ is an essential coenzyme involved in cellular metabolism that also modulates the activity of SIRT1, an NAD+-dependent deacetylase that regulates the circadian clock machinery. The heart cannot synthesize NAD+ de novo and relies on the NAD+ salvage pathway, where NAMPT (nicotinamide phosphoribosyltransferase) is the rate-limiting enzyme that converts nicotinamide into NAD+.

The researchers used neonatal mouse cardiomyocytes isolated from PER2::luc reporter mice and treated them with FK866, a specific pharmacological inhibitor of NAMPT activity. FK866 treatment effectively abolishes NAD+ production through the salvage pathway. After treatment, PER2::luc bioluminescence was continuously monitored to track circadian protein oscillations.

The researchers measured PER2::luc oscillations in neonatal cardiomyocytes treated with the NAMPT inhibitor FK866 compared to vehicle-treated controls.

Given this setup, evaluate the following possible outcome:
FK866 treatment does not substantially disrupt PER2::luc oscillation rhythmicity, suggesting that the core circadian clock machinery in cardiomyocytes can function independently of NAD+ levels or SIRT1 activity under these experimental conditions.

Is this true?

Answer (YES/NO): NO